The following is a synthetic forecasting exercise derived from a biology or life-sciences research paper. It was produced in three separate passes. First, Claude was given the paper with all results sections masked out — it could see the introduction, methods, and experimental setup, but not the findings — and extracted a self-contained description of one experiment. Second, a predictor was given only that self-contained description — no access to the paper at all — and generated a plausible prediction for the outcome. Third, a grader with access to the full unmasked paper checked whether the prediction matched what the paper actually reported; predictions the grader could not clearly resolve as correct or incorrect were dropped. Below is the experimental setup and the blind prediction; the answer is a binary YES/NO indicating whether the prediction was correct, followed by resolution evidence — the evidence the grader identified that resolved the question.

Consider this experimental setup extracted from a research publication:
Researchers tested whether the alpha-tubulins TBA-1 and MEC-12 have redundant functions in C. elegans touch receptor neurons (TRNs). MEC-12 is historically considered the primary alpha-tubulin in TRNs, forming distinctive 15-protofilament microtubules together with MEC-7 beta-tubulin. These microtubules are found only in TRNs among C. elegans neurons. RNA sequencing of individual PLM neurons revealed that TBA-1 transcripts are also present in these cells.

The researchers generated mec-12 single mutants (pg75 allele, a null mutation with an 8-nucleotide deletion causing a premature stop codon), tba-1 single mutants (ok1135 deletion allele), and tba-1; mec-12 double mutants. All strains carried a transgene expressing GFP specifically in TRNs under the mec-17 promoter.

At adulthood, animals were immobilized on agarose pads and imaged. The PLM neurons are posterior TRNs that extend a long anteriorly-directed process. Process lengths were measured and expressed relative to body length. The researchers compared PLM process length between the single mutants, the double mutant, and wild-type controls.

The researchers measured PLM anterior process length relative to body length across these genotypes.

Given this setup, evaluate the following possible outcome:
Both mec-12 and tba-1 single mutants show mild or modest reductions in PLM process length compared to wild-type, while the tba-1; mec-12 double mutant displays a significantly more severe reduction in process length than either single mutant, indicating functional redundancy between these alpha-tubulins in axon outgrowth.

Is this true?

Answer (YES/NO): NO